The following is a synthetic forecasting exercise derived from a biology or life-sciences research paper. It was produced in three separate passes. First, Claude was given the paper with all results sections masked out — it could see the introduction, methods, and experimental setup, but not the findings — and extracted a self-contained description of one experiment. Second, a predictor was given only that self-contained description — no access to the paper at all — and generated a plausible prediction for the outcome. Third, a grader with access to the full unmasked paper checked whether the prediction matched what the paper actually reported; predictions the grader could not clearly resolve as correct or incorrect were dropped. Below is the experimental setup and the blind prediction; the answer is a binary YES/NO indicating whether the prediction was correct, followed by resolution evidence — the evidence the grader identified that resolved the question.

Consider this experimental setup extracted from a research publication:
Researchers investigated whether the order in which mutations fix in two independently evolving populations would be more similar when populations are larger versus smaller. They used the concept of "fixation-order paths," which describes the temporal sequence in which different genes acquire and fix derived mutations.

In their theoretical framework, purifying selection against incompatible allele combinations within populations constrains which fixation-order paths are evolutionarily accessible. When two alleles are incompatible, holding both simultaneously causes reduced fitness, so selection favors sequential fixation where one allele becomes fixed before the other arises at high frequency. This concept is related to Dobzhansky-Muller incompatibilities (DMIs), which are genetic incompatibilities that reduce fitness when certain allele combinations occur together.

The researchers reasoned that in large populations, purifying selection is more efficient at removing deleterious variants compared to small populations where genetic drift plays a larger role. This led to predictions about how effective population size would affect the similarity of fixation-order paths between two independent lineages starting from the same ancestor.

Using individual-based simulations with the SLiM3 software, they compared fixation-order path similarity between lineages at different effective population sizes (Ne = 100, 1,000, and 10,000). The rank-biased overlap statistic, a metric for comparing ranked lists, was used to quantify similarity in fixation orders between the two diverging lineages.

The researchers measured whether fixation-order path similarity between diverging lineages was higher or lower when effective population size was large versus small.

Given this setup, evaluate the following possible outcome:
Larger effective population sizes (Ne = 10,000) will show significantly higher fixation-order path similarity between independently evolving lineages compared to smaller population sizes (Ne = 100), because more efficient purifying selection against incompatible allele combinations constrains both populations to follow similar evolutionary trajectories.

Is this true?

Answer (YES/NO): YES